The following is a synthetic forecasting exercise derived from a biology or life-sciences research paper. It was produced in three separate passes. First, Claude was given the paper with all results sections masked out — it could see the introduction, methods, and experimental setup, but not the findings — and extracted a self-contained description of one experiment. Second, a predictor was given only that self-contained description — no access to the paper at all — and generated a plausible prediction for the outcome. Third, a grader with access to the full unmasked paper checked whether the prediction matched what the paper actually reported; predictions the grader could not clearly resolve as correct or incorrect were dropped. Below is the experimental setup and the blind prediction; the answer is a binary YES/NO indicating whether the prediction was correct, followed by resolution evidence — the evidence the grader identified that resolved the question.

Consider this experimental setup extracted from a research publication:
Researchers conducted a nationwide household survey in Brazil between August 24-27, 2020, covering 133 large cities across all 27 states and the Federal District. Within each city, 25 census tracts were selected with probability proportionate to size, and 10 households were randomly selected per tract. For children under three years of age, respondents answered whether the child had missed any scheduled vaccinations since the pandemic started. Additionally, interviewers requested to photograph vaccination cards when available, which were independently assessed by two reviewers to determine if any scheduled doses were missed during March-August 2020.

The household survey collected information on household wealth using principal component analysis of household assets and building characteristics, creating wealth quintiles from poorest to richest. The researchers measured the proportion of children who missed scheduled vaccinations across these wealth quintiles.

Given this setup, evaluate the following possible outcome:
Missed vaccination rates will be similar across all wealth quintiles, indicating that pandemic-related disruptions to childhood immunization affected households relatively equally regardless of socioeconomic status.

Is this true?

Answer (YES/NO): NO